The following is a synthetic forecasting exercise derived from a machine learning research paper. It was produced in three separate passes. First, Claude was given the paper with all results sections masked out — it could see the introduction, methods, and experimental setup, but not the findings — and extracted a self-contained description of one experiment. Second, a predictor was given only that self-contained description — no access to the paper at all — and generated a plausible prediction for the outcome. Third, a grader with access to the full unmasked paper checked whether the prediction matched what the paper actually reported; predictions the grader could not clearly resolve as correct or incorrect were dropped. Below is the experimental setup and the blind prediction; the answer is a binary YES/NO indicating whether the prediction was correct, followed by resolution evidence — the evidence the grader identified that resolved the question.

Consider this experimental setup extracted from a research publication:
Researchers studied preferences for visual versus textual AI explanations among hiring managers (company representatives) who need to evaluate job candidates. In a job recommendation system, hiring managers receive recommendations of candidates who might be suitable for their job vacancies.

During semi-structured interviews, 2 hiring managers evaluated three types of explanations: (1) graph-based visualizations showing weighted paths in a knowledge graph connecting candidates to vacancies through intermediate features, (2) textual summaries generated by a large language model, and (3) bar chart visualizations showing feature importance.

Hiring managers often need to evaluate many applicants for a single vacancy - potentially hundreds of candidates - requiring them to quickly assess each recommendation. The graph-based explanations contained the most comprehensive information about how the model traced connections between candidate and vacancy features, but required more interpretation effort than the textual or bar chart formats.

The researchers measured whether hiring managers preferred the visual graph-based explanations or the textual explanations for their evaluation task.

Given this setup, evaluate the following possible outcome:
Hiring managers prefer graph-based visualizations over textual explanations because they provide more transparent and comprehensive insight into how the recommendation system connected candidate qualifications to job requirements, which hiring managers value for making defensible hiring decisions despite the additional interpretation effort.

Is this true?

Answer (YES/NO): NO